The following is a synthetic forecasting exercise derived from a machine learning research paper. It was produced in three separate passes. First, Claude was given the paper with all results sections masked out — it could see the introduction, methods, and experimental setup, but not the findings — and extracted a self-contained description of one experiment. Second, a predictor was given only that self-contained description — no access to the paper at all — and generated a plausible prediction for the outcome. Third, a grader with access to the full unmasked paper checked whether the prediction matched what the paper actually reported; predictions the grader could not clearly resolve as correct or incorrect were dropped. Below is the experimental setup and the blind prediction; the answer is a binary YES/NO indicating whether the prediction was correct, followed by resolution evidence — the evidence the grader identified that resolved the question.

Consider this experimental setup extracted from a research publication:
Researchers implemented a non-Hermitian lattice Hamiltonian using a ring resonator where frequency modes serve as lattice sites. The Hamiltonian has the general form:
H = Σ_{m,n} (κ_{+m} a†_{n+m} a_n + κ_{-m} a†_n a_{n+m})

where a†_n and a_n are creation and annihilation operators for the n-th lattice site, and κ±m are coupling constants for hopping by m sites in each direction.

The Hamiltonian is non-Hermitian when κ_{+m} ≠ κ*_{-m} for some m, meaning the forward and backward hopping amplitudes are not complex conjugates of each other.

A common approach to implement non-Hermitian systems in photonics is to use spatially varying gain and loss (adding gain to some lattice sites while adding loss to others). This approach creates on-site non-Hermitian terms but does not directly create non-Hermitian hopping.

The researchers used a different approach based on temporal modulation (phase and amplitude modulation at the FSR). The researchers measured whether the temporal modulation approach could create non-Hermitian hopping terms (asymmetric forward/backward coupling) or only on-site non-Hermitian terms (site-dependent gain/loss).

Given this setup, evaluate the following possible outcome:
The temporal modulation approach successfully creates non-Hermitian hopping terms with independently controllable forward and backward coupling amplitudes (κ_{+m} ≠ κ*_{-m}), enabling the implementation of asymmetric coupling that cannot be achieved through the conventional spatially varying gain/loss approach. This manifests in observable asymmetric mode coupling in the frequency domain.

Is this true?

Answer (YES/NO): YES